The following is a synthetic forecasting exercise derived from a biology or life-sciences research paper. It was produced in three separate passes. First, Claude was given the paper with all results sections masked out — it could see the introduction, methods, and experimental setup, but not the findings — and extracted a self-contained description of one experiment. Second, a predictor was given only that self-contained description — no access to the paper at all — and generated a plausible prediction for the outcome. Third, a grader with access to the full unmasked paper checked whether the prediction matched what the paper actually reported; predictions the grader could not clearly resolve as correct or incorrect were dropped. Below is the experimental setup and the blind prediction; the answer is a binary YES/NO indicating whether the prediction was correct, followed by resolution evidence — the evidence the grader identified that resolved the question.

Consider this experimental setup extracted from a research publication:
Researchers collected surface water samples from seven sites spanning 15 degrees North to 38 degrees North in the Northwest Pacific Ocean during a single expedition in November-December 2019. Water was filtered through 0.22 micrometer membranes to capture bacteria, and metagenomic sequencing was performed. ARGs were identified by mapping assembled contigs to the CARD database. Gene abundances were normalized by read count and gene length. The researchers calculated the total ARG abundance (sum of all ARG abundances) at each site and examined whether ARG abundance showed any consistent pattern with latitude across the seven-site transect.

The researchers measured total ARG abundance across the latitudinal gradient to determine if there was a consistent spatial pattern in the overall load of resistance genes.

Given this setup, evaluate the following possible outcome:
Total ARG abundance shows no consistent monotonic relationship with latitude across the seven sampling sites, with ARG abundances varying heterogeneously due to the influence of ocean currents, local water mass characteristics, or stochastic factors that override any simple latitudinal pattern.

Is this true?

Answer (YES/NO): YES